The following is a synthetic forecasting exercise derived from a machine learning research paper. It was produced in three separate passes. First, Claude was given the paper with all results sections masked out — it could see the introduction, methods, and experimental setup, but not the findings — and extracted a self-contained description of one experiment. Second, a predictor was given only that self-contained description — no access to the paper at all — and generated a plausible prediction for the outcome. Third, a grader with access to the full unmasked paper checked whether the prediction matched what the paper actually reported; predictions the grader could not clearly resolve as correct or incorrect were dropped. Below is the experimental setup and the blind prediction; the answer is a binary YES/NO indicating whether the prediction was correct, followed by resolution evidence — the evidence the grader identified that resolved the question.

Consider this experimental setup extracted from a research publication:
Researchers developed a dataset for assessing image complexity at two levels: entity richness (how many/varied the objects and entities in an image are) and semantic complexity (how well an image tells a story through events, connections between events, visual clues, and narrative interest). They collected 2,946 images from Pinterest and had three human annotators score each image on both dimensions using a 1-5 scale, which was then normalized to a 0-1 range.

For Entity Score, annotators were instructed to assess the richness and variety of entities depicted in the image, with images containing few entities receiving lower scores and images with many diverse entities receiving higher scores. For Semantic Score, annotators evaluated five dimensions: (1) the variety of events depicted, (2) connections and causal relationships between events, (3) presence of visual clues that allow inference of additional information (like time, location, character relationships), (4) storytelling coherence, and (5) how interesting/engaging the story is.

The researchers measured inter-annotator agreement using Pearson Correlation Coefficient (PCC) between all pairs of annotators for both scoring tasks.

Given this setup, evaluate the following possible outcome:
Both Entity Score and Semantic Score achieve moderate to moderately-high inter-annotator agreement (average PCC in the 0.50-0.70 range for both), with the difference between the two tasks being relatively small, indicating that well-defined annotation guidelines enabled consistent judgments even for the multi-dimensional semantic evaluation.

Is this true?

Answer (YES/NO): NO